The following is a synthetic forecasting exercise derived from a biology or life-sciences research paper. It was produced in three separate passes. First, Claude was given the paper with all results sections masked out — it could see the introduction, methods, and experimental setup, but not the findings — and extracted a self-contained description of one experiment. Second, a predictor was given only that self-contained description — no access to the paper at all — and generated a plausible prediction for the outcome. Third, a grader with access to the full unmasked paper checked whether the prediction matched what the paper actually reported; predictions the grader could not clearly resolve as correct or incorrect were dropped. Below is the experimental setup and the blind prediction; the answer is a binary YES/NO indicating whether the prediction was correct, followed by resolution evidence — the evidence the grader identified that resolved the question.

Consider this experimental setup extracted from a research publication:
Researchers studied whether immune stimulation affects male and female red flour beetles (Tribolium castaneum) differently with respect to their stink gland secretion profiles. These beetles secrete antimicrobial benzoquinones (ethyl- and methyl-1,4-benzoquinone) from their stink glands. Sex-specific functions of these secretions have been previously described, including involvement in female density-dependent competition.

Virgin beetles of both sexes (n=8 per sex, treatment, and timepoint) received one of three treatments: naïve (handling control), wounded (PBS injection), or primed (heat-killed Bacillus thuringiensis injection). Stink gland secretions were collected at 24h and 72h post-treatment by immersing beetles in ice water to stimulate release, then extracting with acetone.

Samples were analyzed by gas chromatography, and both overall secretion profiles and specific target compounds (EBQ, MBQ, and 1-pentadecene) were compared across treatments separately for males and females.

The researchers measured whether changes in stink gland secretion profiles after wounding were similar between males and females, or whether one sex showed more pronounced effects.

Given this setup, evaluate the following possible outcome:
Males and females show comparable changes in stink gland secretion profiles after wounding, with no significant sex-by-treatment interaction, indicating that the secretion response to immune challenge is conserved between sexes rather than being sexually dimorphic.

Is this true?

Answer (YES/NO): NO